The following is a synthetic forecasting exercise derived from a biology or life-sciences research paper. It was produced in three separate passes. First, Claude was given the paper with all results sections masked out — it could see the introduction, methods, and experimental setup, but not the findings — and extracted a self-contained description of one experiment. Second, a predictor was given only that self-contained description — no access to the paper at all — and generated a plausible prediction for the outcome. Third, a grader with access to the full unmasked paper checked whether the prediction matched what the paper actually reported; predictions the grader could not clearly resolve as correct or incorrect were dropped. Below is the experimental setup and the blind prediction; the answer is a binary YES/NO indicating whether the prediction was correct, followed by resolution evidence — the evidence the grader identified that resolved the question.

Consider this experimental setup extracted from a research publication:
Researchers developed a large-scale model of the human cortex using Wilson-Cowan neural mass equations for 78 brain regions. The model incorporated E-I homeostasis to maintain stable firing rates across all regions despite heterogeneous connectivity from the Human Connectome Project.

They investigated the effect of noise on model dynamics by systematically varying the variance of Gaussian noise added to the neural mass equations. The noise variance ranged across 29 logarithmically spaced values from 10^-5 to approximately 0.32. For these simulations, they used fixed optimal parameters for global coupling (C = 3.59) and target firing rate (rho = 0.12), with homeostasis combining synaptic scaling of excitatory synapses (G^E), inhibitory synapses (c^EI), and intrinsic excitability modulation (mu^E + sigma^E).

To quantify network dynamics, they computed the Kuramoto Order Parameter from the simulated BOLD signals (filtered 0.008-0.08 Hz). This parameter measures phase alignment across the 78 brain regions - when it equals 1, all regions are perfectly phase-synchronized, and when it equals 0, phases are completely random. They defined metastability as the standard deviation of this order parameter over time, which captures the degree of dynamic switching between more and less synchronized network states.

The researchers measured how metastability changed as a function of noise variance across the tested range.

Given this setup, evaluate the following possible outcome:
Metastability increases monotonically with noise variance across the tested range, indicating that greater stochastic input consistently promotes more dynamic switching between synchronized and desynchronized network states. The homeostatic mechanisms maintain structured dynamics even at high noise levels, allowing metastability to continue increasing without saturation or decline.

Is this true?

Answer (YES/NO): NO